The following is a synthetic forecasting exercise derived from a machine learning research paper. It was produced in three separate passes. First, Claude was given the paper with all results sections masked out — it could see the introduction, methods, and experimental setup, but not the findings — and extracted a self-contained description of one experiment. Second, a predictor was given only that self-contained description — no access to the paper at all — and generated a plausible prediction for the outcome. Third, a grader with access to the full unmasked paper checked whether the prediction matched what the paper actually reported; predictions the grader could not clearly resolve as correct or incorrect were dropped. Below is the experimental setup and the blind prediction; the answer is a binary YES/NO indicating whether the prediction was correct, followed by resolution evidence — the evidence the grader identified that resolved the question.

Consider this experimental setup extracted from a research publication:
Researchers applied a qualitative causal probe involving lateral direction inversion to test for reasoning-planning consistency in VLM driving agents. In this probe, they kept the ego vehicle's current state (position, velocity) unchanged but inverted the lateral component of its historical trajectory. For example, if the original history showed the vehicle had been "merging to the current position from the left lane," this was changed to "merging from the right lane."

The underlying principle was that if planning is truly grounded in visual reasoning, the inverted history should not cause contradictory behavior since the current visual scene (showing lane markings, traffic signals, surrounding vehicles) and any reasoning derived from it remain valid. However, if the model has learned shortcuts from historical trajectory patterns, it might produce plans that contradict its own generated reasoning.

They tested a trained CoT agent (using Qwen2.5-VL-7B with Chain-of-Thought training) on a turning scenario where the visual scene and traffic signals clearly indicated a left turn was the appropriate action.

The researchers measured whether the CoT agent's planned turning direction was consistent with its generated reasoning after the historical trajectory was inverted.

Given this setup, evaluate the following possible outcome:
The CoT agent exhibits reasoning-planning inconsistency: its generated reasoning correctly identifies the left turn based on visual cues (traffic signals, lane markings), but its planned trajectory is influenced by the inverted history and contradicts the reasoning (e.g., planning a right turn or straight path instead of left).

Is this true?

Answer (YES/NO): YES